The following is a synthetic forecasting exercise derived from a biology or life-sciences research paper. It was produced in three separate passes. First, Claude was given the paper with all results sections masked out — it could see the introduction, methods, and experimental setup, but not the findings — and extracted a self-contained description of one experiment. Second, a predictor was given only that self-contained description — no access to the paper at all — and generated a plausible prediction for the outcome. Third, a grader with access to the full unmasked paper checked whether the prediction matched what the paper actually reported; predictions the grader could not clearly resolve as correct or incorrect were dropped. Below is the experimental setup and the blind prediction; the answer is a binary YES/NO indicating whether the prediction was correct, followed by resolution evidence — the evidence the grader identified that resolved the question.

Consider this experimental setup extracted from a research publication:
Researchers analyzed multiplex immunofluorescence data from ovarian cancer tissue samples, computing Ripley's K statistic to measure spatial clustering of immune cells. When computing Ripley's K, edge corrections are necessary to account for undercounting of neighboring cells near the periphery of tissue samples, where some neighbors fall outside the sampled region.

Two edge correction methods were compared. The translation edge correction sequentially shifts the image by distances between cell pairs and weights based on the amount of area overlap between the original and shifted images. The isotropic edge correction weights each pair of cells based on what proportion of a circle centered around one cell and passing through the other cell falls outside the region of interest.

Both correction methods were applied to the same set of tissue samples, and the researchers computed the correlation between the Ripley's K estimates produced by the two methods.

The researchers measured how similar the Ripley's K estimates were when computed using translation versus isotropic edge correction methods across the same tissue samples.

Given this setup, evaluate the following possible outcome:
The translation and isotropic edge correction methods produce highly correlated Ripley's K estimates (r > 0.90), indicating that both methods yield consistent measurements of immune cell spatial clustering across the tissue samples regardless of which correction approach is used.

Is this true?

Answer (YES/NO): YES